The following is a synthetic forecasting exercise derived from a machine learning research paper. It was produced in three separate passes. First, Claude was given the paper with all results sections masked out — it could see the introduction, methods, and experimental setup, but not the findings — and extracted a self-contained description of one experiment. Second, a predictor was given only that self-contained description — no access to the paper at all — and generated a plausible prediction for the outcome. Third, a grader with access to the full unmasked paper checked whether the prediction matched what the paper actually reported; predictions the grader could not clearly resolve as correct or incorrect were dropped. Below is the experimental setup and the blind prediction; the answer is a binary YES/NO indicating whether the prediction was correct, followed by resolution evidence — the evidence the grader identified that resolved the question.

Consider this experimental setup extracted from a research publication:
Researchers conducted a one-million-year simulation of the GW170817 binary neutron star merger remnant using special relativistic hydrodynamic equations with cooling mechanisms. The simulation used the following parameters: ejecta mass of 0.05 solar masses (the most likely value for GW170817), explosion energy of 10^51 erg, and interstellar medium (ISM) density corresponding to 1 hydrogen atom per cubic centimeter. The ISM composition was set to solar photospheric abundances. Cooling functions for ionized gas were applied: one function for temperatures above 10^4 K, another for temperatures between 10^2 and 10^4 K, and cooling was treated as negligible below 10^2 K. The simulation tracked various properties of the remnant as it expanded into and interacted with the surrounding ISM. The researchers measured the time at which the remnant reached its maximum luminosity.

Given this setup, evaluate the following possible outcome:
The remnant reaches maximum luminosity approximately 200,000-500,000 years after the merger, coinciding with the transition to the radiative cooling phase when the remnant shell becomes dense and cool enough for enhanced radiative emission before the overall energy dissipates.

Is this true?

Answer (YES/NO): NO